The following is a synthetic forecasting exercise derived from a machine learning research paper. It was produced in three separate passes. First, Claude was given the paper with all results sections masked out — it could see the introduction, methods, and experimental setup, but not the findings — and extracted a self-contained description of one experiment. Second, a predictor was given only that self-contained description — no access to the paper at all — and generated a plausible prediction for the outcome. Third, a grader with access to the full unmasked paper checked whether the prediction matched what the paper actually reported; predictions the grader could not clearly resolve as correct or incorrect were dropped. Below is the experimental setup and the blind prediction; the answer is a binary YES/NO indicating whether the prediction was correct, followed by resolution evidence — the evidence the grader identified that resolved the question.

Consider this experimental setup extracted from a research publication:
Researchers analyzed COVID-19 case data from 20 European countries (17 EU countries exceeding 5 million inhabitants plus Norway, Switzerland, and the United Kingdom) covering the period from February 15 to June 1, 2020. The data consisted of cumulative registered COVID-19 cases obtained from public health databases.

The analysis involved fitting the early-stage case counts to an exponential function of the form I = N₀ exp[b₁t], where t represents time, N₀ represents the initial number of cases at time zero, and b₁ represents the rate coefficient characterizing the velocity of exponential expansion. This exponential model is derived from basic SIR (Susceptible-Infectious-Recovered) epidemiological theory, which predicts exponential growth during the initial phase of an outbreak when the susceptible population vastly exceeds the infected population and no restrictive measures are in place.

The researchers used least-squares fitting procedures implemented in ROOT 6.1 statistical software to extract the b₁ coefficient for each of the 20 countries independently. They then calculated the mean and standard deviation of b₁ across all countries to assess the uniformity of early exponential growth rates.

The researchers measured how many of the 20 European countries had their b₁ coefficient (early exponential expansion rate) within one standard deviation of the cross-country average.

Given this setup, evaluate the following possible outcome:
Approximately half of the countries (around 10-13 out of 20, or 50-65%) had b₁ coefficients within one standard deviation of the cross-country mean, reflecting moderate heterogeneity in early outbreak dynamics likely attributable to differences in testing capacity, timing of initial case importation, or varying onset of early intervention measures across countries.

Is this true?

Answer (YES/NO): YES